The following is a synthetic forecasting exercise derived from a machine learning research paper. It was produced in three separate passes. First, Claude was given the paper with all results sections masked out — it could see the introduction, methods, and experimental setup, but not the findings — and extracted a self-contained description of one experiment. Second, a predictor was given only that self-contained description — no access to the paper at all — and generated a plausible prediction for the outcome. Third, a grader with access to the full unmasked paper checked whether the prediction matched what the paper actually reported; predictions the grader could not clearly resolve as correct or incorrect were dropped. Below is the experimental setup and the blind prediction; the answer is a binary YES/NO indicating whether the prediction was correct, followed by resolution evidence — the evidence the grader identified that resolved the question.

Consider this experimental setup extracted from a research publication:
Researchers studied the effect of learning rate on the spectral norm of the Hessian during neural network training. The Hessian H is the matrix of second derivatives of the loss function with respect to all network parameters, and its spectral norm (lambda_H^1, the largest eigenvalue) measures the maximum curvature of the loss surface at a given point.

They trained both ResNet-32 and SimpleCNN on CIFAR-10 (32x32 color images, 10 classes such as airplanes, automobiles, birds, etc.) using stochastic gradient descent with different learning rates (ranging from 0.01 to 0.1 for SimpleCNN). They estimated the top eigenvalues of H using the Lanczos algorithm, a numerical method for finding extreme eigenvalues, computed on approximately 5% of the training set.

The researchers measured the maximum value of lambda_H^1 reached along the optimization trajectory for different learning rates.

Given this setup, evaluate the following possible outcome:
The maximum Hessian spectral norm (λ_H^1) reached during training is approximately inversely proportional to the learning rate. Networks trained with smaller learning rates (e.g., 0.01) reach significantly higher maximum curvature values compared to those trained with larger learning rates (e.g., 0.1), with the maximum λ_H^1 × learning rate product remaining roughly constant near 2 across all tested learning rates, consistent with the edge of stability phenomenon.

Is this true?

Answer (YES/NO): YES